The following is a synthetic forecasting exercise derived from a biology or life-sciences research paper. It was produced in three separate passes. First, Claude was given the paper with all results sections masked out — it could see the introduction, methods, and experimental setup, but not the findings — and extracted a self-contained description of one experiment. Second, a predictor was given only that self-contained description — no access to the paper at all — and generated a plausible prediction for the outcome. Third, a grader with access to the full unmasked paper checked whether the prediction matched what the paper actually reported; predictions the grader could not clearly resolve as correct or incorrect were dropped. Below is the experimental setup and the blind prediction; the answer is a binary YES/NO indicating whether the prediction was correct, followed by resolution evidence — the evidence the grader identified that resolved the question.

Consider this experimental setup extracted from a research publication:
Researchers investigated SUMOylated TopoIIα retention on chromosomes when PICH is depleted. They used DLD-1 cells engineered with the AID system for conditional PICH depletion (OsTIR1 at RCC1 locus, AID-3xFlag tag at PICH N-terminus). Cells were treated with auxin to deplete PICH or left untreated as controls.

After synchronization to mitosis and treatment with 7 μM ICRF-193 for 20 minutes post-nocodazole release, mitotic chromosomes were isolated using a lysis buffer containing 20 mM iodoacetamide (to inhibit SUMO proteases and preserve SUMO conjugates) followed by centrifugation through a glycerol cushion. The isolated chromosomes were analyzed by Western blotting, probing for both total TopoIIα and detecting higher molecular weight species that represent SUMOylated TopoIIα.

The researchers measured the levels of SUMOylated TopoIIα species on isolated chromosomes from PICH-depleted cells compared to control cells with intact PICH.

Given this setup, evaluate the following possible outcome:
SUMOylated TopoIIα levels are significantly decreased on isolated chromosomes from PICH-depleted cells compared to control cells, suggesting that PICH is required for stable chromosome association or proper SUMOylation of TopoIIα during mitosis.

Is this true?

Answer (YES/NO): NO